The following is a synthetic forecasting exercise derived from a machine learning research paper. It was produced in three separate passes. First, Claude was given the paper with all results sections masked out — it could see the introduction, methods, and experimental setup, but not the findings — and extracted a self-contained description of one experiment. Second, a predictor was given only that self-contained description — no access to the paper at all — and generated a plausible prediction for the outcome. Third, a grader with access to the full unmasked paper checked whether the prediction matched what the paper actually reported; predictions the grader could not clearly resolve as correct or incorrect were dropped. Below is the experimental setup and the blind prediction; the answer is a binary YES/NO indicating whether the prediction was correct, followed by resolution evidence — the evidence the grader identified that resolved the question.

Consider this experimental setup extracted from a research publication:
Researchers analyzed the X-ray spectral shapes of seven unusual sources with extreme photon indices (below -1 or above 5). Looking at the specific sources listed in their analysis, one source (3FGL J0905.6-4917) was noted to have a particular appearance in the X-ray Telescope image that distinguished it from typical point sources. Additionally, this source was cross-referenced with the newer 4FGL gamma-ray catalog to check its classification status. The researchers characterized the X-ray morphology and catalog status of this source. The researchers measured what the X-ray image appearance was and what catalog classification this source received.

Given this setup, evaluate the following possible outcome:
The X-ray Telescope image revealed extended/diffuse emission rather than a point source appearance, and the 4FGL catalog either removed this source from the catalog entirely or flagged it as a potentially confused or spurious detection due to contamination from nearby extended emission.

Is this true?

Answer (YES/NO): YES